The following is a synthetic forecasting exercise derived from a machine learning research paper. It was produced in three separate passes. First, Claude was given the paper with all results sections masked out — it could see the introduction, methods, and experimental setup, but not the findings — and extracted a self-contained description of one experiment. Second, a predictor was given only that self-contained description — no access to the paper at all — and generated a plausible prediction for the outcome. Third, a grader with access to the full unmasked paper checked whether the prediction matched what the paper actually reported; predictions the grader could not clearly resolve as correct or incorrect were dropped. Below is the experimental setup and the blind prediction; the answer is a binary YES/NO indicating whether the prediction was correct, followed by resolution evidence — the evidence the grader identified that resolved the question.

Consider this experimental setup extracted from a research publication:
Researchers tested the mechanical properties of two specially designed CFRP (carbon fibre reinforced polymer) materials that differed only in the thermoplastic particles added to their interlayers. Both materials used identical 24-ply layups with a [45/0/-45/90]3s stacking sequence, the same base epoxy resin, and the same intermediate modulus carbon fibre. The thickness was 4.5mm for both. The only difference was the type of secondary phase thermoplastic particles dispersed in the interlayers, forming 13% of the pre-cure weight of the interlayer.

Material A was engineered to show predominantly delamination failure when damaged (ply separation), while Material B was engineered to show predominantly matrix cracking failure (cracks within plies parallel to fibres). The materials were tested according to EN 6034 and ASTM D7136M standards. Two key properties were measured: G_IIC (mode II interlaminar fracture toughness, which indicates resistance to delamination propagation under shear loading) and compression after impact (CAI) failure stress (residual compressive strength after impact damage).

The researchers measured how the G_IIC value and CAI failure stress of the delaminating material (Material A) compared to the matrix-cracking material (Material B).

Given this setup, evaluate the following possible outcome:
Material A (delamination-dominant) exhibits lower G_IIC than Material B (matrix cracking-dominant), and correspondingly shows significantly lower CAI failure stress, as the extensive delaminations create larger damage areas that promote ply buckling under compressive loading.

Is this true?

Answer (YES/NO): YES